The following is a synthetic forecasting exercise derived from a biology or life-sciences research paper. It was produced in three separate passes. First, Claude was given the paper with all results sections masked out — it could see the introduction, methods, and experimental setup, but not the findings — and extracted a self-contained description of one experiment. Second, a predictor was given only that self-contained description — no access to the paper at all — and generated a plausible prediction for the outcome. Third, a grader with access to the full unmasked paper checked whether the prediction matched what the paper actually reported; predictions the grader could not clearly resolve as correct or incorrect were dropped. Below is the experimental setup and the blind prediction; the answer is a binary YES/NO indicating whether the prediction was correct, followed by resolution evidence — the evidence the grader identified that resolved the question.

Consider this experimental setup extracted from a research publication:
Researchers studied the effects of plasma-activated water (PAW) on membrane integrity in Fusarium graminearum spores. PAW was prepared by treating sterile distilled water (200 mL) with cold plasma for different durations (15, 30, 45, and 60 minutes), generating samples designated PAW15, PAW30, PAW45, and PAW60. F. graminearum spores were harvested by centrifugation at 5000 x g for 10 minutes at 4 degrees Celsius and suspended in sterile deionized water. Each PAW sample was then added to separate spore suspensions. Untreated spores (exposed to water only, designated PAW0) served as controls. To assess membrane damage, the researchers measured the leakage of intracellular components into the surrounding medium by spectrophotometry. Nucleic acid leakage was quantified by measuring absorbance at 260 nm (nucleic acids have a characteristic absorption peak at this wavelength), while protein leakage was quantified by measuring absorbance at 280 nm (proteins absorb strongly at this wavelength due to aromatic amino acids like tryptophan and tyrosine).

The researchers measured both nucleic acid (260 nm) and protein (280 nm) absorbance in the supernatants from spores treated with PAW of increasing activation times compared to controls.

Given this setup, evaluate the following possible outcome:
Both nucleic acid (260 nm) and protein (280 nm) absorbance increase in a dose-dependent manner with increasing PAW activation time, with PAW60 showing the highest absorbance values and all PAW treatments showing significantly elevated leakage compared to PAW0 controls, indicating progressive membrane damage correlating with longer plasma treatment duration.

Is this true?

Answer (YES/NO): NO